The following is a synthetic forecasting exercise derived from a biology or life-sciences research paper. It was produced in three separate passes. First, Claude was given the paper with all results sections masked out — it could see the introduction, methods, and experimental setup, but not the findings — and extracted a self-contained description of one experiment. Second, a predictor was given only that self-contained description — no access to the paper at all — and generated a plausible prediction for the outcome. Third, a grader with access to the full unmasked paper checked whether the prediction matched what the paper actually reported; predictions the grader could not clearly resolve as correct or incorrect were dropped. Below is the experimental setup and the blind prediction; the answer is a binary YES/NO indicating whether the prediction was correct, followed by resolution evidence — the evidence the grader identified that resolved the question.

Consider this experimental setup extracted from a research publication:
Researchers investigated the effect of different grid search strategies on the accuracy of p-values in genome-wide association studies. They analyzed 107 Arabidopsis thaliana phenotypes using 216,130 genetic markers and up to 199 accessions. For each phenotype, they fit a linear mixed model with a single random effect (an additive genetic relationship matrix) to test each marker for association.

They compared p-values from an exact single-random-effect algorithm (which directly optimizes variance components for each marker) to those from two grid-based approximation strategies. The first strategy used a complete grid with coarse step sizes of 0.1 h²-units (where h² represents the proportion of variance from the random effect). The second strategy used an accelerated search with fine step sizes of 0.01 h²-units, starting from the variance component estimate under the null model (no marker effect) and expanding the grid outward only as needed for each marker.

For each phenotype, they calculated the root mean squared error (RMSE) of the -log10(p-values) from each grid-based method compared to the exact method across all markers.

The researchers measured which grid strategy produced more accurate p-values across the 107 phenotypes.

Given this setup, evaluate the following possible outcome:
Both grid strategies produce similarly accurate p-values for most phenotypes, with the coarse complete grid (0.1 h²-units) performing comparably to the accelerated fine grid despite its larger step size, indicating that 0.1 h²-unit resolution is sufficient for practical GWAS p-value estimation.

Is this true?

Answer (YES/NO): NO